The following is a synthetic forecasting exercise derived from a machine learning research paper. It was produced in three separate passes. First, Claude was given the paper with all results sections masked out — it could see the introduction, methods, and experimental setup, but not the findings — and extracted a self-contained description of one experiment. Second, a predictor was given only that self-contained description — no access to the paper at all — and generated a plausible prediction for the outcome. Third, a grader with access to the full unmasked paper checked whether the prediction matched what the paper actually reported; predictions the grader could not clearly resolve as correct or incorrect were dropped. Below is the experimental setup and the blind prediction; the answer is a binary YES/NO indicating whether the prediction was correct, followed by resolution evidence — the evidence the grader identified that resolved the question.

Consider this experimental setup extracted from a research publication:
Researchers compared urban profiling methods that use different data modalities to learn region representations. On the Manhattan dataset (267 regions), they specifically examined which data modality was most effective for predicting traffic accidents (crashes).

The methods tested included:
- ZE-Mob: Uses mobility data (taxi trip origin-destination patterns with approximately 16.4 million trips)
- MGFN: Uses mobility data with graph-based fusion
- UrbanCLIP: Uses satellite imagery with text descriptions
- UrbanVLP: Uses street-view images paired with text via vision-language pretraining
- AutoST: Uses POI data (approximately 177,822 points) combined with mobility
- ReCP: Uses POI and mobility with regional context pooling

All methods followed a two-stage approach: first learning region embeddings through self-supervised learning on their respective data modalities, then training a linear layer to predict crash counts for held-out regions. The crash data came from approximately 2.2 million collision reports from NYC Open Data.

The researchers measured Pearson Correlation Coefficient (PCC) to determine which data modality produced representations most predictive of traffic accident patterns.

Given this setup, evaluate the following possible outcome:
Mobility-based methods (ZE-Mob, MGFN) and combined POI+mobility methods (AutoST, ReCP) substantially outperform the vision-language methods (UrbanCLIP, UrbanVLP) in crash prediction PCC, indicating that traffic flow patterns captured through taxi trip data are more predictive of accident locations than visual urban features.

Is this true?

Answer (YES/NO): NO